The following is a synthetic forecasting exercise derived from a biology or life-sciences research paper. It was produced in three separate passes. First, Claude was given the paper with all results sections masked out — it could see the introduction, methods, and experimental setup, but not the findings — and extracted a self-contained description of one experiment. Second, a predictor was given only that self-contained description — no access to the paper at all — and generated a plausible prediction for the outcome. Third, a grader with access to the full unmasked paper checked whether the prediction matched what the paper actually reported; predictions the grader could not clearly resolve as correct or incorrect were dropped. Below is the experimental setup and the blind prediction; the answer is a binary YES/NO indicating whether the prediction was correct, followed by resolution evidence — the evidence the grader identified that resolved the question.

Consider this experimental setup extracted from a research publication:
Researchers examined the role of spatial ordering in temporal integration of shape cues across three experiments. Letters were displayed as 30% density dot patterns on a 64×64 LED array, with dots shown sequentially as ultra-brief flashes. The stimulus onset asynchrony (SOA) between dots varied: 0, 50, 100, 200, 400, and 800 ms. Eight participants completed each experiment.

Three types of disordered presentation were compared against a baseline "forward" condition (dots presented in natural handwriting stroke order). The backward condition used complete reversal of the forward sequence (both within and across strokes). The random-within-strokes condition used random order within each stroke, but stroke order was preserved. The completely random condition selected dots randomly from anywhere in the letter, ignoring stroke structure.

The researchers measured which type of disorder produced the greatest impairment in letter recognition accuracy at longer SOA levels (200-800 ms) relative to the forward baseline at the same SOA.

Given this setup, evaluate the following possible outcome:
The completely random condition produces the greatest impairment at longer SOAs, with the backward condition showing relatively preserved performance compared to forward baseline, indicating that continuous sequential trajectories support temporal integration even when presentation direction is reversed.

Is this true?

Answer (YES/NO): NO